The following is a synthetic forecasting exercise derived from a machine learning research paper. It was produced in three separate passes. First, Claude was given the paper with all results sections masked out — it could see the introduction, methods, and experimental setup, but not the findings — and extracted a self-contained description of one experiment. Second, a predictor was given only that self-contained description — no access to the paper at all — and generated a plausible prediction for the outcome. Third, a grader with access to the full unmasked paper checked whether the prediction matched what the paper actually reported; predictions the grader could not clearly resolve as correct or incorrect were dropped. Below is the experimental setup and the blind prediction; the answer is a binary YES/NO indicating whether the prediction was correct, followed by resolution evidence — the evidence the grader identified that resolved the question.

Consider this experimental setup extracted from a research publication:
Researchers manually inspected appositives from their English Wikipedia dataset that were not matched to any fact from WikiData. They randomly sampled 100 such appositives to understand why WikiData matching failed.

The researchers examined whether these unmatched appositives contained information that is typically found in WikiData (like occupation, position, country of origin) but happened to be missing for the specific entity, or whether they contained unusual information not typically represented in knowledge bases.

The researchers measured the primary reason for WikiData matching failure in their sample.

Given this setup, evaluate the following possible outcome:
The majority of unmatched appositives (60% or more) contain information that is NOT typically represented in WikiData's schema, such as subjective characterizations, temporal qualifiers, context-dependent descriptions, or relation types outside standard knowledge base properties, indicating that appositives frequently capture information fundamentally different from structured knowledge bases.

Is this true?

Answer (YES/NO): NO